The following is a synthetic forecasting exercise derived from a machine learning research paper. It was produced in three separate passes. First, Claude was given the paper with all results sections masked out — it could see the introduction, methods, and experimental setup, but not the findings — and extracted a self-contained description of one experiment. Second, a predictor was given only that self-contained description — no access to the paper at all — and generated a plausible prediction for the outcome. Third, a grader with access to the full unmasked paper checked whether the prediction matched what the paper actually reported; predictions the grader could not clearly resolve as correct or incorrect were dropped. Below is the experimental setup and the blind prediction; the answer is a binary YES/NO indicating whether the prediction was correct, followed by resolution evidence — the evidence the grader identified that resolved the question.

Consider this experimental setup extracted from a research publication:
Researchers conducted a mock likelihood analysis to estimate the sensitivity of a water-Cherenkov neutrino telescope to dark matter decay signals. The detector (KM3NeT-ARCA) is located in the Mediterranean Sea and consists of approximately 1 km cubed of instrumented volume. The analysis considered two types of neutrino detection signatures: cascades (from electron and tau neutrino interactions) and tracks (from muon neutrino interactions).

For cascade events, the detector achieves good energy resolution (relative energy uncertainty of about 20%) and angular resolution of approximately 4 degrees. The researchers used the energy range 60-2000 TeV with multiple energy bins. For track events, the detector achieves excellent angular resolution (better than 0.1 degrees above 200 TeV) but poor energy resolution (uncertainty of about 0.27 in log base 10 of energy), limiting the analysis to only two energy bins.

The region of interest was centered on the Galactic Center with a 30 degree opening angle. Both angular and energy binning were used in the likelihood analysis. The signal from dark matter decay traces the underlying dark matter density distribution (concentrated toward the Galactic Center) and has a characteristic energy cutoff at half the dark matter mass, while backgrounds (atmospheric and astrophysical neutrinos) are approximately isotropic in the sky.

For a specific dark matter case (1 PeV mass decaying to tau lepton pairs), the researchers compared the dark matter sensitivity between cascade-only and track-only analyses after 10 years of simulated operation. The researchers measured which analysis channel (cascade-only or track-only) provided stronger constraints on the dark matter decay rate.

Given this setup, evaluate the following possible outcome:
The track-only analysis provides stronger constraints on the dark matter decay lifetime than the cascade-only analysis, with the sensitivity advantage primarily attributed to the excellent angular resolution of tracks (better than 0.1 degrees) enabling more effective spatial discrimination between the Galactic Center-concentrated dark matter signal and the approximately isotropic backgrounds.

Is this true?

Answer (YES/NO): NO